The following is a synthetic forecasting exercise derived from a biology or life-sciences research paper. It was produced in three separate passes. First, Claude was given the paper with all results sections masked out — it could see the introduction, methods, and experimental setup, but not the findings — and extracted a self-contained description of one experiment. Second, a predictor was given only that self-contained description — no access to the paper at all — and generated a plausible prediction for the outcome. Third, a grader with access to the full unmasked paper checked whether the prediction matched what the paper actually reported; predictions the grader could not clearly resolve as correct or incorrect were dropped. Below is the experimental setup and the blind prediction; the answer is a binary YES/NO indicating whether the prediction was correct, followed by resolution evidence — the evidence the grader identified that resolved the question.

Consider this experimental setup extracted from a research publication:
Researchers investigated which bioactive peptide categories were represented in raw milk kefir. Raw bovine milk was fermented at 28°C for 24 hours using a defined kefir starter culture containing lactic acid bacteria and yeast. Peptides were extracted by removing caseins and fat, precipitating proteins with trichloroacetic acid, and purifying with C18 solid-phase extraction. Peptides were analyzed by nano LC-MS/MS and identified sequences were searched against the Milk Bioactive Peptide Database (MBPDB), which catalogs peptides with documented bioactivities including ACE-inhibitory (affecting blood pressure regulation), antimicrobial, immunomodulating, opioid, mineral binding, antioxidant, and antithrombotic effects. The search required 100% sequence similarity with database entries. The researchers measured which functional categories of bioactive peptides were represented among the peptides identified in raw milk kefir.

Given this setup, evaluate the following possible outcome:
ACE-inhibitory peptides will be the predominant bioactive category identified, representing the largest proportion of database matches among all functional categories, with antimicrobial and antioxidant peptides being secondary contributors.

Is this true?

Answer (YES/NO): NO